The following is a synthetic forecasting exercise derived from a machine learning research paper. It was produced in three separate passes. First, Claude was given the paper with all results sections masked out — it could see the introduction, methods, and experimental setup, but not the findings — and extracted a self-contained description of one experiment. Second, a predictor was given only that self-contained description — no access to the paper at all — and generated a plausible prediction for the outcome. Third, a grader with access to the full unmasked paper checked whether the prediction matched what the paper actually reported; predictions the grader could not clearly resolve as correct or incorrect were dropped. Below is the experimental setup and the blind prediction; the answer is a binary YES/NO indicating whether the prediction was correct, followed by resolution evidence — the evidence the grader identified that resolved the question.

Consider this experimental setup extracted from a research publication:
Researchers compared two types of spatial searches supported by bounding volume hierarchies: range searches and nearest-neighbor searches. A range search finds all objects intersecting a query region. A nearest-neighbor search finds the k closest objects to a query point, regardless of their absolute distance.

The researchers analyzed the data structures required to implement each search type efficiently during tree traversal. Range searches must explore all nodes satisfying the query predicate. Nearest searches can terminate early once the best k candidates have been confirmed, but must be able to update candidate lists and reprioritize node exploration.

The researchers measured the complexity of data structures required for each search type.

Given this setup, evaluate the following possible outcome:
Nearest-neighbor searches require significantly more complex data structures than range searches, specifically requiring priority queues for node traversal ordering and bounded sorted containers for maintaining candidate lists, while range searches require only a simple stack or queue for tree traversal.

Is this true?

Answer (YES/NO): NO